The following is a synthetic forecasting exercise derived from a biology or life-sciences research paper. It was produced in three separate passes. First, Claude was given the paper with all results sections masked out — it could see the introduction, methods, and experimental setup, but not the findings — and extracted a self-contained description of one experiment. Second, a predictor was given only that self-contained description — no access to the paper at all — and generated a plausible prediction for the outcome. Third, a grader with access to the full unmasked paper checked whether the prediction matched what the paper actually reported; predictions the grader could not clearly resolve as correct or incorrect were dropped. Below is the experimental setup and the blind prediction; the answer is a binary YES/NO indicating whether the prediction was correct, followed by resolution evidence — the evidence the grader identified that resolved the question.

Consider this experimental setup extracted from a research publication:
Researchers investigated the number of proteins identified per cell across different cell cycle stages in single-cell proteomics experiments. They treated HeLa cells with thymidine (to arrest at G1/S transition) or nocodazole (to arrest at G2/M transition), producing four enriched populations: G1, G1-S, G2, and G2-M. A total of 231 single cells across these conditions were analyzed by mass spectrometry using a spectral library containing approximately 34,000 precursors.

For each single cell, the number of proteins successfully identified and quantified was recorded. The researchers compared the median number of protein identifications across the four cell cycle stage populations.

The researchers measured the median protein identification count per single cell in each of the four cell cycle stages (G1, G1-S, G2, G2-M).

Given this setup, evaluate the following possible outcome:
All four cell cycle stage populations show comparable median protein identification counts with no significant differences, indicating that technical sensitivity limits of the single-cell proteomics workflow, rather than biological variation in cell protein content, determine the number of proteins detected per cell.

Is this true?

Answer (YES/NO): NO